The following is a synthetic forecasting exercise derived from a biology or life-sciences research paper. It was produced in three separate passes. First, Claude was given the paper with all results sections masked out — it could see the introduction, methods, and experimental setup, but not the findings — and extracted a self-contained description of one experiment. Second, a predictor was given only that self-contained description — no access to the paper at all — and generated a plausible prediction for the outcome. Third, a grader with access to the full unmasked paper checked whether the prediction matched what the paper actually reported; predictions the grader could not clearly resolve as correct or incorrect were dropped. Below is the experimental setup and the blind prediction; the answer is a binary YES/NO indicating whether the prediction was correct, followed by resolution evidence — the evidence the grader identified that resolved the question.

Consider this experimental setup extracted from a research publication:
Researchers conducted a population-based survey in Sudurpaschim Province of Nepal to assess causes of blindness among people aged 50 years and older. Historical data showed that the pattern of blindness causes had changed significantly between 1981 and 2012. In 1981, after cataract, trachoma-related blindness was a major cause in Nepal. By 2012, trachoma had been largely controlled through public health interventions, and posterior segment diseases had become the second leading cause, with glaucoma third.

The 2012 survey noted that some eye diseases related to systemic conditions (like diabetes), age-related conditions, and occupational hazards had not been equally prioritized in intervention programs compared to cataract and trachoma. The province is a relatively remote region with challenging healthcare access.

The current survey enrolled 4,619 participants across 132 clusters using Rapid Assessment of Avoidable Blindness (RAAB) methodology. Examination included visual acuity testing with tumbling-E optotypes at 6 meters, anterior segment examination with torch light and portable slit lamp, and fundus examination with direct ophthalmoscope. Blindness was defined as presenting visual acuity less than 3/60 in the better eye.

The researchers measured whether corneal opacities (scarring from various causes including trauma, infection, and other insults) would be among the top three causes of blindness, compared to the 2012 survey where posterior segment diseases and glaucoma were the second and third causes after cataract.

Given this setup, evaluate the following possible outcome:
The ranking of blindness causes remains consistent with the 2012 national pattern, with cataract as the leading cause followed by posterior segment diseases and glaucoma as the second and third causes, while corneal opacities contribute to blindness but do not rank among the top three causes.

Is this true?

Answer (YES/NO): NO